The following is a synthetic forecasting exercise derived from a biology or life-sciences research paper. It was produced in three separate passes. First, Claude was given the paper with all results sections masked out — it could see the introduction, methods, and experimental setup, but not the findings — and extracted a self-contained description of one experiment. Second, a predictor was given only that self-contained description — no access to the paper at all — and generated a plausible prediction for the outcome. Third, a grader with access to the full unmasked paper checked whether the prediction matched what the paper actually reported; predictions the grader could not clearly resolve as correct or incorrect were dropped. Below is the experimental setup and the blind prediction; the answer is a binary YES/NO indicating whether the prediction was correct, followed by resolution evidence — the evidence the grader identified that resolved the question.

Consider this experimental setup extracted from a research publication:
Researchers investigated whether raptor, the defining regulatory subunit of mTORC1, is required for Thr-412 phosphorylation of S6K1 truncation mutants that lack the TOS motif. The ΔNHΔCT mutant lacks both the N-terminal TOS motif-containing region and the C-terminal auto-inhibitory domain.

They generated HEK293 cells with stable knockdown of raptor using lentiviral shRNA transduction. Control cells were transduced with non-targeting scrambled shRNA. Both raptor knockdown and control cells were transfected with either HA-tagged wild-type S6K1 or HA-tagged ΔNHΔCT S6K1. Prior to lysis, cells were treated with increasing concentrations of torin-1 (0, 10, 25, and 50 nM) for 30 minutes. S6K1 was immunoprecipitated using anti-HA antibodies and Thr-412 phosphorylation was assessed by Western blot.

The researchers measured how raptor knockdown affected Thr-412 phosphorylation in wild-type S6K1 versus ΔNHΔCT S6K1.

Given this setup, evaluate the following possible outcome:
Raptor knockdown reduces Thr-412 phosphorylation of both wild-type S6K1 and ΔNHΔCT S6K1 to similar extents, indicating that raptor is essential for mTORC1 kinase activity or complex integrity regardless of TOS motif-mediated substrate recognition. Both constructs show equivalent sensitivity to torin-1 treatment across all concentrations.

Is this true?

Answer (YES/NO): NO